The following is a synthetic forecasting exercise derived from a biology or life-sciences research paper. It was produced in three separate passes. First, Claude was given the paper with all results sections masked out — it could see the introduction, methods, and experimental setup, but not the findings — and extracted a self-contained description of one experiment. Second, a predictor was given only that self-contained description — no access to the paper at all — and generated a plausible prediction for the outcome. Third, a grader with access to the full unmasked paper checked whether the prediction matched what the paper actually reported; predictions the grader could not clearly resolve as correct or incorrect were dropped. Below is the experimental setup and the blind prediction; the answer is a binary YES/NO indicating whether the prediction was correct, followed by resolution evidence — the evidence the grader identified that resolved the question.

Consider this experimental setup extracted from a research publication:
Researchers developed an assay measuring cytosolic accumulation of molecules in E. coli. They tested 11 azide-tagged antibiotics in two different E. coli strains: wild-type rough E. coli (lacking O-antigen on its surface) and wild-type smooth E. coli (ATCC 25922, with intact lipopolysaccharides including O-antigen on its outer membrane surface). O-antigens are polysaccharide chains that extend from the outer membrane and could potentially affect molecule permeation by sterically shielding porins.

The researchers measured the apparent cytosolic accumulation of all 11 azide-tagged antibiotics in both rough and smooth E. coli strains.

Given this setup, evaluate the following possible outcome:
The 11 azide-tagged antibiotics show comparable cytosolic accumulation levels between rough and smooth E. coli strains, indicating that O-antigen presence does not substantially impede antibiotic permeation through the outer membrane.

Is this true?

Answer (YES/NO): YES